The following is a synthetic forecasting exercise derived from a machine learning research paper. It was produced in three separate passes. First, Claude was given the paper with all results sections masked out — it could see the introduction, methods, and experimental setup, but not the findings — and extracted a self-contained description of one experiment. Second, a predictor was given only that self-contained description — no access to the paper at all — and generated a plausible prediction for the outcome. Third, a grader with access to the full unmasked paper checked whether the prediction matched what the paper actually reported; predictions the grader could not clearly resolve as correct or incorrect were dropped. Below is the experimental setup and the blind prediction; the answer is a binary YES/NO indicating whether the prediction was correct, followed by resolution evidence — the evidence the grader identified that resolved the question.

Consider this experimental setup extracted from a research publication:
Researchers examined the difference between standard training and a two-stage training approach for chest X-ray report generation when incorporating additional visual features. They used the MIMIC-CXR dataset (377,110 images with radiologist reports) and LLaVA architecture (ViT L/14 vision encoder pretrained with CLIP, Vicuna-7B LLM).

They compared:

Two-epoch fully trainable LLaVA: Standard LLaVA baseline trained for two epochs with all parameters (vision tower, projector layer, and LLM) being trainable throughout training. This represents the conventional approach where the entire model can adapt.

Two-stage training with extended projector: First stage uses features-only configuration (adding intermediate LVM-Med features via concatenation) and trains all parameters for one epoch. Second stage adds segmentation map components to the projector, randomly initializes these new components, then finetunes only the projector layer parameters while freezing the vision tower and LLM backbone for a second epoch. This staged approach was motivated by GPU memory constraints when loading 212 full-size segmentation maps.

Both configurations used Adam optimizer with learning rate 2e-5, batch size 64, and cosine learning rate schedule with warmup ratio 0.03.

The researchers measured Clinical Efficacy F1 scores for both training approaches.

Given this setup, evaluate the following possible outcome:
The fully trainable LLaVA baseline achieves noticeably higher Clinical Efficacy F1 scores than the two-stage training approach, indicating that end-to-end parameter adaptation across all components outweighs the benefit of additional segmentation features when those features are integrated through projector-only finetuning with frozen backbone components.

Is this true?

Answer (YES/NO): NO